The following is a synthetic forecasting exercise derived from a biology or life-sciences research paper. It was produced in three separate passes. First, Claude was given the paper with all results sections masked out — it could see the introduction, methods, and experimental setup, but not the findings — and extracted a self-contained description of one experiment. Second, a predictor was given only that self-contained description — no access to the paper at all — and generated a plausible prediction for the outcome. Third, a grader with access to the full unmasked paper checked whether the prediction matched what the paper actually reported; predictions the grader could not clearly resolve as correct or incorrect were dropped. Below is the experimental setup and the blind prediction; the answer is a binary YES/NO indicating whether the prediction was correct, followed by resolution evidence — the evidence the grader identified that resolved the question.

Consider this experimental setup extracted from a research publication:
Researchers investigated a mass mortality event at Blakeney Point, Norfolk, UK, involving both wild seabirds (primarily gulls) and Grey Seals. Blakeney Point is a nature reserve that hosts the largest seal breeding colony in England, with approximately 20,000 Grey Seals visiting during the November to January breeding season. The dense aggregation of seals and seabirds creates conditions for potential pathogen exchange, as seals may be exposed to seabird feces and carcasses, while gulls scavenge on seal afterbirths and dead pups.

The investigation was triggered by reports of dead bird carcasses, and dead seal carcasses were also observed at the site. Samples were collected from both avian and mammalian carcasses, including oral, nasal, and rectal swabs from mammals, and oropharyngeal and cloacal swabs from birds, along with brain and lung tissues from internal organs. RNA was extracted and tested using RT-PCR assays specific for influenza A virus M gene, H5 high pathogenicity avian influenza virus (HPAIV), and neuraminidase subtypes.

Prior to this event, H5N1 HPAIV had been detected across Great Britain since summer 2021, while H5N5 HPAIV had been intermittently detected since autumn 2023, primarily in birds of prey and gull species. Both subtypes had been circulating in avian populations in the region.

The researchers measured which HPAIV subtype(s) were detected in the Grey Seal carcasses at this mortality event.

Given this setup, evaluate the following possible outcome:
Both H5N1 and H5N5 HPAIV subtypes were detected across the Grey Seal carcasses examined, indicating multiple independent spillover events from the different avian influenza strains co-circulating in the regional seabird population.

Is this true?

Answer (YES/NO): NO